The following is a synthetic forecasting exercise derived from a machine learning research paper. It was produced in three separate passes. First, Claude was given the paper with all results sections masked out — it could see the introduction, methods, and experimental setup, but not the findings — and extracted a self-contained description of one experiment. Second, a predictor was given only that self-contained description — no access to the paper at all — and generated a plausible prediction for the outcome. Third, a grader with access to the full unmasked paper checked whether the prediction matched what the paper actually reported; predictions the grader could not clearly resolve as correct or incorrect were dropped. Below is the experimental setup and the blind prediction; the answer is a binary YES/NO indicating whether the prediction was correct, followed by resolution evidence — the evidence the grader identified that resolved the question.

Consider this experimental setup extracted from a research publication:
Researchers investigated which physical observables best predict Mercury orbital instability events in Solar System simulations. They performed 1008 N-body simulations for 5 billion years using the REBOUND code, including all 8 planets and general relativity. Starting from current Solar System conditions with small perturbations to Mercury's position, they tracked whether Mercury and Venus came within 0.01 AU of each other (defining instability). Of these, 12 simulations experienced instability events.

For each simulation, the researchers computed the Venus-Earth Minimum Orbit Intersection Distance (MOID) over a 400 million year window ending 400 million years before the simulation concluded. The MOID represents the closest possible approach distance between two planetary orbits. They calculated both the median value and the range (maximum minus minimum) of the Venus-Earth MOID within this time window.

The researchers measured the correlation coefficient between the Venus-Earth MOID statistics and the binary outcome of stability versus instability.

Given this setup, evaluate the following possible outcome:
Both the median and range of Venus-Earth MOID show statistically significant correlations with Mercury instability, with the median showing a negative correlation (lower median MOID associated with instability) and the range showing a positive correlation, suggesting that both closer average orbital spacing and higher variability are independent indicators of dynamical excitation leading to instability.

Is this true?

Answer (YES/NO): NO